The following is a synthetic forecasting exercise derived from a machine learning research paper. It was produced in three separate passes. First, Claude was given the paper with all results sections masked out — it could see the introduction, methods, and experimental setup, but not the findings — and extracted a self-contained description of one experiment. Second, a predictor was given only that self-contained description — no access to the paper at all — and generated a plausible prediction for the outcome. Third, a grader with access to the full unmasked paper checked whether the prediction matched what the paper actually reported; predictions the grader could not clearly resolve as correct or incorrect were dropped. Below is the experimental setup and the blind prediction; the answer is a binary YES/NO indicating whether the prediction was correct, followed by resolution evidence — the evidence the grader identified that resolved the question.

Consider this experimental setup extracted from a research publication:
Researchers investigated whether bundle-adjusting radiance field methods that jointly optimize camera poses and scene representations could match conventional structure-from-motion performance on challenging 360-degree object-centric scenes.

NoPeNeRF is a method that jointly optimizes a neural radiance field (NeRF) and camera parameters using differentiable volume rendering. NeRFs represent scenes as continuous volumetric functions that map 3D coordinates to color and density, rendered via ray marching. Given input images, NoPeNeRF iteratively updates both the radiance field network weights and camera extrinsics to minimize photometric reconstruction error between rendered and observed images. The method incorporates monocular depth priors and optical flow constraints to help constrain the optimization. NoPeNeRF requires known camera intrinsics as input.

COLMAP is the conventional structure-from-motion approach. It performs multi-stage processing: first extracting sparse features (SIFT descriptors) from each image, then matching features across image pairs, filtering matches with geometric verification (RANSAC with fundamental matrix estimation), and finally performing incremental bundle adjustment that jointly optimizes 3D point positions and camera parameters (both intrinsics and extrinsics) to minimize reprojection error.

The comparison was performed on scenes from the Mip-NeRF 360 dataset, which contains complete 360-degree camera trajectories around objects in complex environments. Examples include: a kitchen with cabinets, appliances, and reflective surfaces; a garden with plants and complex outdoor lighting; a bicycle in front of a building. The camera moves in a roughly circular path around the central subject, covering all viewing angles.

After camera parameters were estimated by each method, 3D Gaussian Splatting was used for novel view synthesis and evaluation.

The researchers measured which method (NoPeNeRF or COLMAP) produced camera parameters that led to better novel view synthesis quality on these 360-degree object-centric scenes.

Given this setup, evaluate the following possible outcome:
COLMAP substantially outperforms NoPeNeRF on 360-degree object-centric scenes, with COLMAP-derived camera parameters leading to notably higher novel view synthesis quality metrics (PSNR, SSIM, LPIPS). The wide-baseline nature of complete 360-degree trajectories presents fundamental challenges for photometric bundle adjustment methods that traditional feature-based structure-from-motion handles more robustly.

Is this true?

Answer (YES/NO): YES